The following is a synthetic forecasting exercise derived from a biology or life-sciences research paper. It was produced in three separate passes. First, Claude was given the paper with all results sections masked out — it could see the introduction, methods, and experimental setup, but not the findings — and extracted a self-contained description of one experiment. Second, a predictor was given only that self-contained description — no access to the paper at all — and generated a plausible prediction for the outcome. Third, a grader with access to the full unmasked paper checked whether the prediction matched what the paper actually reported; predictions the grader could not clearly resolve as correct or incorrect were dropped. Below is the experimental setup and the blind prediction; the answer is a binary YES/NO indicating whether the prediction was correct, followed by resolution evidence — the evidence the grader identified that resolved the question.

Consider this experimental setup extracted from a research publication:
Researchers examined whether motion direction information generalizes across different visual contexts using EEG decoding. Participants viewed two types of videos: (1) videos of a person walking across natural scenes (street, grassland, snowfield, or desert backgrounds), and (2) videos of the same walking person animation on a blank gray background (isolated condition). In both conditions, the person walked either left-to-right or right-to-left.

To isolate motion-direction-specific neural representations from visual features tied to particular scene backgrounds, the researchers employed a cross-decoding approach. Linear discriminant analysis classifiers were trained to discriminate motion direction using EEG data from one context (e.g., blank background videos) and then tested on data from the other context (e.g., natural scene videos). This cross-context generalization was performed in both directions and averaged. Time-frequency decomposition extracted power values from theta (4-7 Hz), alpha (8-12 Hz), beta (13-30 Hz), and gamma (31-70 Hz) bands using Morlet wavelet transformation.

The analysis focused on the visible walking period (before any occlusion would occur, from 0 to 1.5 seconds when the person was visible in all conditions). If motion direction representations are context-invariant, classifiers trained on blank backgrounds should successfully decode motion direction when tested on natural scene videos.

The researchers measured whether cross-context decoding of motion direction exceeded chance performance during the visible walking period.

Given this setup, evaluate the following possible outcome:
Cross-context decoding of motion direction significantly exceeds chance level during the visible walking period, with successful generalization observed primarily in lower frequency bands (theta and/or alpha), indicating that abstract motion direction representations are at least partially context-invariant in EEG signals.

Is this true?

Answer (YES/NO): YES